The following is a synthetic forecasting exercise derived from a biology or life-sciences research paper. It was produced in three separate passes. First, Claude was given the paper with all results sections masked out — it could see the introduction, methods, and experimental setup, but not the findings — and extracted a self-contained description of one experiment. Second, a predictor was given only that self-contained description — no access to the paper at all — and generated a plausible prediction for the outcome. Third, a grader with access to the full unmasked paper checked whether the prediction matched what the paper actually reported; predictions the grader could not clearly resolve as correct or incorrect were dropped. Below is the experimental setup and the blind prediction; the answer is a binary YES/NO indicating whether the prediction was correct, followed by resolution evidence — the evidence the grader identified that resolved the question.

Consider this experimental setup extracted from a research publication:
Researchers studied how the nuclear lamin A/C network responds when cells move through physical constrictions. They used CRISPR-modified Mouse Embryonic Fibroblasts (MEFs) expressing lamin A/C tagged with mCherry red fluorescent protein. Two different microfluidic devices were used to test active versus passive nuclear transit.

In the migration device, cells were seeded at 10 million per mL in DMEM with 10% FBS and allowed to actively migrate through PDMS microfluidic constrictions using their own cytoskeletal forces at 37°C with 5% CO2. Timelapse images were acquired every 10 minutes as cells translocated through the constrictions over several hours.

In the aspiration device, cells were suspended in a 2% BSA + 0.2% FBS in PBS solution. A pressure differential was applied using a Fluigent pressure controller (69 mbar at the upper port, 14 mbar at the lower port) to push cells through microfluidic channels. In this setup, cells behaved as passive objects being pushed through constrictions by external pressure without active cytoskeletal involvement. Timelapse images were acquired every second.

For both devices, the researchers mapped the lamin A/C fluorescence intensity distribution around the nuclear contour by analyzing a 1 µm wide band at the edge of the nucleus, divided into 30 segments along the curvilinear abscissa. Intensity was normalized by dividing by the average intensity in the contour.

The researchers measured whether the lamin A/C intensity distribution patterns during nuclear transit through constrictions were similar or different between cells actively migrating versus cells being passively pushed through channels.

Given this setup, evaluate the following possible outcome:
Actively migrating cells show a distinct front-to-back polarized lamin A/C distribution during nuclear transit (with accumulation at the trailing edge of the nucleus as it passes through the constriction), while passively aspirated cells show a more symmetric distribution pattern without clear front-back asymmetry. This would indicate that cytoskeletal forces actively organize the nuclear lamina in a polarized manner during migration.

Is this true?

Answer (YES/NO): NO